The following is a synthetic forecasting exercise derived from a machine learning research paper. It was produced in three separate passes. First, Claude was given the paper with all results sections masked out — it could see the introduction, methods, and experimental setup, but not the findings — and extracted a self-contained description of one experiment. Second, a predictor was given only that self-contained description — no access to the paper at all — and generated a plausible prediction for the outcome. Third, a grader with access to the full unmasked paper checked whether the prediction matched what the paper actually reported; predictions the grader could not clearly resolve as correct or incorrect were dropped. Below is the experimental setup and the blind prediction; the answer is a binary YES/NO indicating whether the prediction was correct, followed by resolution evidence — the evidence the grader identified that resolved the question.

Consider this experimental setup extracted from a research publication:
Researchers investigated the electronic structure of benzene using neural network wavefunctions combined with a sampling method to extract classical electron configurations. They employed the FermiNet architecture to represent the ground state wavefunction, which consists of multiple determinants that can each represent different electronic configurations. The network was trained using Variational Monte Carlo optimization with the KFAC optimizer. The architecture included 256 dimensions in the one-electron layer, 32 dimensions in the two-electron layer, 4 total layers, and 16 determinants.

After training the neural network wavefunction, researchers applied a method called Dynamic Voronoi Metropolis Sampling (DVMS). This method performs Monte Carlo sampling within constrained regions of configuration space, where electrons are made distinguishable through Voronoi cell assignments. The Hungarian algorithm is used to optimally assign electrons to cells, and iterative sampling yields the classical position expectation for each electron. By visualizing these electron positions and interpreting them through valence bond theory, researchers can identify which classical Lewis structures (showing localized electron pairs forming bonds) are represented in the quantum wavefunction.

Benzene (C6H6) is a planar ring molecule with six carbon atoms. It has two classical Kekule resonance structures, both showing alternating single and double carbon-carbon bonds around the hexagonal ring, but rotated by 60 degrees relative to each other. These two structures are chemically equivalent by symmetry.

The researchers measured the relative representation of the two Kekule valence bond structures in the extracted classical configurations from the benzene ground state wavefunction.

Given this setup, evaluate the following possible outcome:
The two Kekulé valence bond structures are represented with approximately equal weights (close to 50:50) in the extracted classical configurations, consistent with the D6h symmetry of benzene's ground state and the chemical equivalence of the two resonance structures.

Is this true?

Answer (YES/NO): YES